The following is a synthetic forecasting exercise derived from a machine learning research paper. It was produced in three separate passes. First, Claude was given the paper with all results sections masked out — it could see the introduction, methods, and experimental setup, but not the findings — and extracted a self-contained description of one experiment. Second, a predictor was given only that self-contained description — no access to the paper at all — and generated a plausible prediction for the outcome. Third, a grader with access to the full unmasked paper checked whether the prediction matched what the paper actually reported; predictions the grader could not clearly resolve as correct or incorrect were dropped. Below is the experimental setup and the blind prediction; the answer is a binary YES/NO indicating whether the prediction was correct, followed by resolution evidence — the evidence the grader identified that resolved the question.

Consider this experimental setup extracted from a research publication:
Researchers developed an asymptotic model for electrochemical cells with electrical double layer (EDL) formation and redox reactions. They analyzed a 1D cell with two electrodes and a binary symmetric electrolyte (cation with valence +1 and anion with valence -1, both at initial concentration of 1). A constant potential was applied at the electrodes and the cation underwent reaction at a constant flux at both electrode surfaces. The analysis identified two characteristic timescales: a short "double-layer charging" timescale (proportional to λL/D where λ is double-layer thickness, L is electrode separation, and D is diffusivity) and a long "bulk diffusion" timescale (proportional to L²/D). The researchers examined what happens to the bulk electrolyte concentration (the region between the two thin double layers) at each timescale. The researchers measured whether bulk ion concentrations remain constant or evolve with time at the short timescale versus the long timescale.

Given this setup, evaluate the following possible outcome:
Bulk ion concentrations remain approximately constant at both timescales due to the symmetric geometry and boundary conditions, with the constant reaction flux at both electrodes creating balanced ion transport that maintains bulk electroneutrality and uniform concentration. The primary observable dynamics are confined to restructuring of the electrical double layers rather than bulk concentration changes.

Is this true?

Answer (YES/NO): NO